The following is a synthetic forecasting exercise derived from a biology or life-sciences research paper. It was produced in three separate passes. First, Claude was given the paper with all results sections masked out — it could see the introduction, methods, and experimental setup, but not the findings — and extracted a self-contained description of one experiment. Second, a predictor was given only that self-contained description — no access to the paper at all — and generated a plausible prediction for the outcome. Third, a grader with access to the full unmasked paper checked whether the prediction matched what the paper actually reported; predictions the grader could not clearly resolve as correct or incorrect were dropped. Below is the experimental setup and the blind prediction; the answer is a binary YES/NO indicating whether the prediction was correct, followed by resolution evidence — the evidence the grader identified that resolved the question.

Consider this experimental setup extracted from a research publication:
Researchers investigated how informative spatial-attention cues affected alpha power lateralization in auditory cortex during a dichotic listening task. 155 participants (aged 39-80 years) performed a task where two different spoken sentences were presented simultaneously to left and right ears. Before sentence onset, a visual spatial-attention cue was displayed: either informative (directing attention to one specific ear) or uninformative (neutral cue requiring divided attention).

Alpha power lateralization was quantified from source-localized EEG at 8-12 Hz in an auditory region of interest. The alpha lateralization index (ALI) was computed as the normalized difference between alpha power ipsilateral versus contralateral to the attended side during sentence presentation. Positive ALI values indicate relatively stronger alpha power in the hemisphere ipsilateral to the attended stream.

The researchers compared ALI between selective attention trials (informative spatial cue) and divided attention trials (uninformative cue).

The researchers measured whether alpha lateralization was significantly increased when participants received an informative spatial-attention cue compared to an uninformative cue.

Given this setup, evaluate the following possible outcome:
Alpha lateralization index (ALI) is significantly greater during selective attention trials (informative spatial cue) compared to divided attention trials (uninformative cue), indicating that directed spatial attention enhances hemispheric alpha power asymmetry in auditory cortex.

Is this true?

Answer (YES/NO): NO